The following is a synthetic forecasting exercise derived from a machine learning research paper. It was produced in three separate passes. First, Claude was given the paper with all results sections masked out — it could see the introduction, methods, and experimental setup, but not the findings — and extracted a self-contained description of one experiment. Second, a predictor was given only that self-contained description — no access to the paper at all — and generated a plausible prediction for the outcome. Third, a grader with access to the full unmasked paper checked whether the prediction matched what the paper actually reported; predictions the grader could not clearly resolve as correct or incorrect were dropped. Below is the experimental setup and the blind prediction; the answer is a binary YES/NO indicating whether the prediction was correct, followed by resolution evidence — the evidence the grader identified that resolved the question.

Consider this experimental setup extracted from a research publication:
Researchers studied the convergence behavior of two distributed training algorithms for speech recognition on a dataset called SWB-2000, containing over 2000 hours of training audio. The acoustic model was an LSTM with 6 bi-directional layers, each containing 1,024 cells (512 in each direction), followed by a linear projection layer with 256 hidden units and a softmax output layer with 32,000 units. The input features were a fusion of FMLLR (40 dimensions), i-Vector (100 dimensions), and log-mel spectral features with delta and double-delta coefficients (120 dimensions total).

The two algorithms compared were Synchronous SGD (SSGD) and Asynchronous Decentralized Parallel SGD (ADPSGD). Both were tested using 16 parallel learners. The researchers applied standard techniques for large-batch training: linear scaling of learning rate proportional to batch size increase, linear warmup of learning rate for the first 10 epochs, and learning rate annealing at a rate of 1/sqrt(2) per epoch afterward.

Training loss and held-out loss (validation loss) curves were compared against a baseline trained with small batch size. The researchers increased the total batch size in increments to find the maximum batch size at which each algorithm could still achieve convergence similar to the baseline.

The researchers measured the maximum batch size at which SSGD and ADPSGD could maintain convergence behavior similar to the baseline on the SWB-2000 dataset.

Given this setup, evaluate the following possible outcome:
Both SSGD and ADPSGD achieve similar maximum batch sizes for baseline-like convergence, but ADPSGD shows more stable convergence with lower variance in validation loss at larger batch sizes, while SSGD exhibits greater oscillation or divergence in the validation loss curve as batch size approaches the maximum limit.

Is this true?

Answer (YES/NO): NO